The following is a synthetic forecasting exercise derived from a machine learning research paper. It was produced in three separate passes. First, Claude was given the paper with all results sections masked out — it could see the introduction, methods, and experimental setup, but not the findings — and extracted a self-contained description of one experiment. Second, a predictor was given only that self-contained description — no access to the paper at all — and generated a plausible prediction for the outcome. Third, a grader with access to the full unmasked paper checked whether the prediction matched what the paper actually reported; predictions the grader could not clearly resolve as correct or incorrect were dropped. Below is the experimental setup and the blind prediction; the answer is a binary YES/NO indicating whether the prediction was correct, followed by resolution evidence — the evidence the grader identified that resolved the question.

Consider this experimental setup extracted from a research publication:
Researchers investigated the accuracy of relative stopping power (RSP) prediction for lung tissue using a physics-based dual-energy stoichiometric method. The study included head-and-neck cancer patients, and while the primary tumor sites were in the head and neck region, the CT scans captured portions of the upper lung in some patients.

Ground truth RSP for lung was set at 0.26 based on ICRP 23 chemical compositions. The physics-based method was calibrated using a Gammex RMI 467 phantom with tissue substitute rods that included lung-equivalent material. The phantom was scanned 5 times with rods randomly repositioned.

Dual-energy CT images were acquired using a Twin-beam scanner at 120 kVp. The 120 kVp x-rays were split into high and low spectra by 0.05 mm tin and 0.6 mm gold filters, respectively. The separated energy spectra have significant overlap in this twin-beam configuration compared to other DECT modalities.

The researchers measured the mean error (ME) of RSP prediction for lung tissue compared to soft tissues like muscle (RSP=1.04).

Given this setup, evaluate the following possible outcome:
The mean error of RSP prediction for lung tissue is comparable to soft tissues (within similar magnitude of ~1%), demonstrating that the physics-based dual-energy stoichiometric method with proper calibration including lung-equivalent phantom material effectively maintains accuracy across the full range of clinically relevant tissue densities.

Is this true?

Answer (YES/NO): NO